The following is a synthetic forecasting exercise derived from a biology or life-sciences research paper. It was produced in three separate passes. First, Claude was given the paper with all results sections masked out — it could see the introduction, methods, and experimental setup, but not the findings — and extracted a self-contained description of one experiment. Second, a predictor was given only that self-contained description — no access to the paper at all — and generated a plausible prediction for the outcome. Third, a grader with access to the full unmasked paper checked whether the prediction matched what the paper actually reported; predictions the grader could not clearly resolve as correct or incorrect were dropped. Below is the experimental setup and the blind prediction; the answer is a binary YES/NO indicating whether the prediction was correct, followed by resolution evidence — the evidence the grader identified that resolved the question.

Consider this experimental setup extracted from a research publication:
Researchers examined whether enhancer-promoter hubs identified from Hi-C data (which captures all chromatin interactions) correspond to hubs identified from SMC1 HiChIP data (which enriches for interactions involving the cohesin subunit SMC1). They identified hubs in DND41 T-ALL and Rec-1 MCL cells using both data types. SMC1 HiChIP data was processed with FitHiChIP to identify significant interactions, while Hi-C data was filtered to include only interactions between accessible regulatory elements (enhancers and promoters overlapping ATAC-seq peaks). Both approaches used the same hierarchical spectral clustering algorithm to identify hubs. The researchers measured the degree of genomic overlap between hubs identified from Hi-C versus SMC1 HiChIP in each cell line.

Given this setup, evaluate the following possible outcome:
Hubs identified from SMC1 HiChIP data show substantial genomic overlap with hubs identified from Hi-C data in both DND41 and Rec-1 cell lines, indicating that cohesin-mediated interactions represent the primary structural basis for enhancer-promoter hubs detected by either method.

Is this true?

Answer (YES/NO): NO